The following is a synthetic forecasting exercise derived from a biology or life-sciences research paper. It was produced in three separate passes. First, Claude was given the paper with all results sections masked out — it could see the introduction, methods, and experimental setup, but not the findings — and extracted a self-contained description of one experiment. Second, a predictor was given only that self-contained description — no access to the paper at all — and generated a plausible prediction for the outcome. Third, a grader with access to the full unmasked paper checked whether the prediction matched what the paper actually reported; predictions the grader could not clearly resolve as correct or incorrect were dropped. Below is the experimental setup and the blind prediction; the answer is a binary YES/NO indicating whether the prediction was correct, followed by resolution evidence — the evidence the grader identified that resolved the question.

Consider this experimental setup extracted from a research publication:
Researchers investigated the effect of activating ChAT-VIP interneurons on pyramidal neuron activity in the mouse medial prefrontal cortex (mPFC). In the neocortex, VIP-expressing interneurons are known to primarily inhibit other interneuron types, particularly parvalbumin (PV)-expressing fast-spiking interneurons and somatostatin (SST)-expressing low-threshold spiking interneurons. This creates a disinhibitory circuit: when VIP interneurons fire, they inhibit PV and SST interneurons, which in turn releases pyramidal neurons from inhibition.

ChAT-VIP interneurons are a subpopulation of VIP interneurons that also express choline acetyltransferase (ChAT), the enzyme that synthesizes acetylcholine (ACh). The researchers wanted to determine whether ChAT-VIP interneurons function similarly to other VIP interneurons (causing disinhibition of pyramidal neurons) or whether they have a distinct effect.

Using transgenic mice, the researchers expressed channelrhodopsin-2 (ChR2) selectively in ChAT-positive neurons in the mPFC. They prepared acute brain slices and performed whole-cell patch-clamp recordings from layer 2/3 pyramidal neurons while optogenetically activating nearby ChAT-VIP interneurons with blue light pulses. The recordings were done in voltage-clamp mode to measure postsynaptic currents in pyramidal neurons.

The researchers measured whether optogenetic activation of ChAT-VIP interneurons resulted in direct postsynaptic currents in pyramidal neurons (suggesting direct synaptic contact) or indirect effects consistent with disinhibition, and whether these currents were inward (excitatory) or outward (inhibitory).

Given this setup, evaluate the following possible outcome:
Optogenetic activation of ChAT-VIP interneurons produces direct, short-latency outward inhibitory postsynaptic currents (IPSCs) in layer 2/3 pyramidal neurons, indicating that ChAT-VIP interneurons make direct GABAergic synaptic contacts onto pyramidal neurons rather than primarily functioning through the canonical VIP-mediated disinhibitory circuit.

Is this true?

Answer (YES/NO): NO